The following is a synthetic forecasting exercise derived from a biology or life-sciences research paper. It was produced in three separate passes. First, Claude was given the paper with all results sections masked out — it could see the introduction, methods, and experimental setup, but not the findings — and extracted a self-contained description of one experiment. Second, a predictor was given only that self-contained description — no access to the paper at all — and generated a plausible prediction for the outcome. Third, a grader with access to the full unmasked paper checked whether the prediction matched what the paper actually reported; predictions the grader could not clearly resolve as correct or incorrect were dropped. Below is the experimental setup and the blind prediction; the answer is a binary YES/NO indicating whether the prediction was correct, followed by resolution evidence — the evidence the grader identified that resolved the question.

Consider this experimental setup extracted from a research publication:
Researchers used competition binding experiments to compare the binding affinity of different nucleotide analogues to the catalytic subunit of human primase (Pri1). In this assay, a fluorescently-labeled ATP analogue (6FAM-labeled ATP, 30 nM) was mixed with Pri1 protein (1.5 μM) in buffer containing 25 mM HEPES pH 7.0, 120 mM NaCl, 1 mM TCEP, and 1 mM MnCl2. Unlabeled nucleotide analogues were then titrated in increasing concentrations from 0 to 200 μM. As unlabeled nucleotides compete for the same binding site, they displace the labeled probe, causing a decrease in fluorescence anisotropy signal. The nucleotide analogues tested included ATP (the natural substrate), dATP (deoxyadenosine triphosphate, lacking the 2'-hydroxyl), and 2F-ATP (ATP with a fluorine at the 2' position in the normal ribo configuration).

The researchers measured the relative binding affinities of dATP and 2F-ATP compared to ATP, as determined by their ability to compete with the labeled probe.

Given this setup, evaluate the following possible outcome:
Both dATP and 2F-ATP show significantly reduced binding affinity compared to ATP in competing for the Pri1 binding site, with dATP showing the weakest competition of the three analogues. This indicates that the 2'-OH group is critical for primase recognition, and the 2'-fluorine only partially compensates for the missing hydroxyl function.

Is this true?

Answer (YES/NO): NO